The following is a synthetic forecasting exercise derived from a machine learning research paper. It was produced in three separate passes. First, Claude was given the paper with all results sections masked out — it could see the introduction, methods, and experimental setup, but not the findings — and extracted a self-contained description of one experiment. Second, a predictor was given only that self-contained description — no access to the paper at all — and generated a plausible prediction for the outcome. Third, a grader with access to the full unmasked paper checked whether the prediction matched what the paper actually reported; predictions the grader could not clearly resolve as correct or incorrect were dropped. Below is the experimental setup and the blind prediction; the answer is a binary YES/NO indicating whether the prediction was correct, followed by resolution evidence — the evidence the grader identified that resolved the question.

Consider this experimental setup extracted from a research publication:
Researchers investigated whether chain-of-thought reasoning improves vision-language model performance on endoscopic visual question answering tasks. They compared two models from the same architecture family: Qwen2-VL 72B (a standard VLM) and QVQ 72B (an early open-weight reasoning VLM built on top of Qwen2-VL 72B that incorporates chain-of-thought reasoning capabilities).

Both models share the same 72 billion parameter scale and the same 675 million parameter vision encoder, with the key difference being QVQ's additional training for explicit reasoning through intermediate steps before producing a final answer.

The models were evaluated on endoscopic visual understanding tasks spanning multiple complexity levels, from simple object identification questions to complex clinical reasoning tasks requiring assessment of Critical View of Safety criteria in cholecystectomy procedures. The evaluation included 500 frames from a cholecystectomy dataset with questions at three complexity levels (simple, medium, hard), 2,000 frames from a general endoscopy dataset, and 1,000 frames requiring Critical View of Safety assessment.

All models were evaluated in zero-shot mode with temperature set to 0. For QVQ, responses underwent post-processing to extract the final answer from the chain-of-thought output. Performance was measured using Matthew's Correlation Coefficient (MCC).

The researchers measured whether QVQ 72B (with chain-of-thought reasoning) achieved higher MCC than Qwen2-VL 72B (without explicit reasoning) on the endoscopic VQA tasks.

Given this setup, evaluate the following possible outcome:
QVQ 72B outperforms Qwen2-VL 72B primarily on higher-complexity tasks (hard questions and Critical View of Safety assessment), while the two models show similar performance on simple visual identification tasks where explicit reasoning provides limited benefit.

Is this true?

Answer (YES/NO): NO